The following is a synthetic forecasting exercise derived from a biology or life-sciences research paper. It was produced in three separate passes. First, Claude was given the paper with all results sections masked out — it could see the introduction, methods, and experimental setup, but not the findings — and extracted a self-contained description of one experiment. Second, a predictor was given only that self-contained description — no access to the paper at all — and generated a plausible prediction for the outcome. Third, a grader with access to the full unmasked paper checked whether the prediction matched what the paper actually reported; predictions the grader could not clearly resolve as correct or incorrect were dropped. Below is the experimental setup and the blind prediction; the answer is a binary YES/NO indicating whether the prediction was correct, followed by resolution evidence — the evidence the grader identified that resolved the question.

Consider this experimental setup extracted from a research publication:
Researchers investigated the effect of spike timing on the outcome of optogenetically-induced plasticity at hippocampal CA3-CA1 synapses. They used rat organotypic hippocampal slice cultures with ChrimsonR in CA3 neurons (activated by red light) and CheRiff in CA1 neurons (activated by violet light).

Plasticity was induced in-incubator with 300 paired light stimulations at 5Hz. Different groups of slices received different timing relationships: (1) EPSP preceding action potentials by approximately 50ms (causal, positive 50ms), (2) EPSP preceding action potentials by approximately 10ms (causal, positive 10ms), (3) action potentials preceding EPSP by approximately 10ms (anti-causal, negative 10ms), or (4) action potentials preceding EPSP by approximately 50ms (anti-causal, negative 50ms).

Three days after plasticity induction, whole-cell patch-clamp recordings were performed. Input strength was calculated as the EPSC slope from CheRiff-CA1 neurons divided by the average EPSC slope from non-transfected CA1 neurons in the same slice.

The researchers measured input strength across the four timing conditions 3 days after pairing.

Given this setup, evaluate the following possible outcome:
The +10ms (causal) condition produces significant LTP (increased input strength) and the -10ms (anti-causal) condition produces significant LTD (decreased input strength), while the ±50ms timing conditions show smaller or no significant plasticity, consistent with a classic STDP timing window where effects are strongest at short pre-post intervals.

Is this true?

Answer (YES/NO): NO